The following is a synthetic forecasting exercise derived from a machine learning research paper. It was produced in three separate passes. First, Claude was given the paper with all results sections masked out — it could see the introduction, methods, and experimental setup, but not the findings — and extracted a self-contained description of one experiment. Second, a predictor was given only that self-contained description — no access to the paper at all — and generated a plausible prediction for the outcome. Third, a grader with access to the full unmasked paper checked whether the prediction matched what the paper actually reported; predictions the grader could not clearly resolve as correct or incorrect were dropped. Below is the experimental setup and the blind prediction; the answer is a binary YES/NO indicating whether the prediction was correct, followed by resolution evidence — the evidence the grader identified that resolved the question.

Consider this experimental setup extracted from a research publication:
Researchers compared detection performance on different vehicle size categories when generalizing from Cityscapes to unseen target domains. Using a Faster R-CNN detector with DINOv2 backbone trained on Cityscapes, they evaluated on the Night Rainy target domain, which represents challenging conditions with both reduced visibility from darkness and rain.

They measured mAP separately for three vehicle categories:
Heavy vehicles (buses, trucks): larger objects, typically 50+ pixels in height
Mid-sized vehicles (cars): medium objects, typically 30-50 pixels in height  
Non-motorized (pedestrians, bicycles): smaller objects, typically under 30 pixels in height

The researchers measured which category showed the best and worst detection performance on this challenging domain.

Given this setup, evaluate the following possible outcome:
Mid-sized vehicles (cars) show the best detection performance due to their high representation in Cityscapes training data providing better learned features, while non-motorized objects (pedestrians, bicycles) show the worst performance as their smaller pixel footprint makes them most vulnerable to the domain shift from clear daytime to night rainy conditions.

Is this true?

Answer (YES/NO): NO